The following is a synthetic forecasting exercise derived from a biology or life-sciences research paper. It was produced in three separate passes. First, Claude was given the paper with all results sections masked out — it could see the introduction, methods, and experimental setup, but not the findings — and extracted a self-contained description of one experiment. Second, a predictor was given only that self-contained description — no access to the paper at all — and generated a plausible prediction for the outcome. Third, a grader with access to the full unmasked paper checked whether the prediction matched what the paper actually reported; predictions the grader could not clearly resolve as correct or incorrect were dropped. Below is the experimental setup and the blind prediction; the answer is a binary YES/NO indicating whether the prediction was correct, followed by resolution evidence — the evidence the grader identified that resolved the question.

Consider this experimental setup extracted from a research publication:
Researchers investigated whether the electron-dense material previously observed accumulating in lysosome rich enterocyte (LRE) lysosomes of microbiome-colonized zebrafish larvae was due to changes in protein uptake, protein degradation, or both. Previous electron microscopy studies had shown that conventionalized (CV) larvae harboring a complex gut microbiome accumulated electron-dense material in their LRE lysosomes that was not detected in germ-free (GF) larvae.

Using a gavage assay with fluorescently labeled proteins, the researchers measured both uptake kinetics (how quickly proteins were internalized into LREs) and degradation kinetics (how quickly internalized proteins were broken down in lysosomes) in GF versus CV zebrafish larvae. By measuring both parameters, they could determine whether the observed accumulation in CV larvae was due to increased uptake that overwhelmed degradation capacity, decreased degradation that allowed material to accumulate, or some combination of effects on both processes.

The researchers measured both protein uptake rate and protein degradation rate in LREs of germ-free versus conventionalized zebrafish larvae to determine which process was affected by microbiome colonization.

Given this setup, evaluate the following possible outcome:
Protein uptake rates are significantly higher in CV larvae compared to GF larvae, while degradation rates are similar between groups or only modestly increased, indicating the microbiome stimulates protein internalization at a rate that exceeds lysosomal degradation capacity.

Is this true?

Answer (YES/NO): NO